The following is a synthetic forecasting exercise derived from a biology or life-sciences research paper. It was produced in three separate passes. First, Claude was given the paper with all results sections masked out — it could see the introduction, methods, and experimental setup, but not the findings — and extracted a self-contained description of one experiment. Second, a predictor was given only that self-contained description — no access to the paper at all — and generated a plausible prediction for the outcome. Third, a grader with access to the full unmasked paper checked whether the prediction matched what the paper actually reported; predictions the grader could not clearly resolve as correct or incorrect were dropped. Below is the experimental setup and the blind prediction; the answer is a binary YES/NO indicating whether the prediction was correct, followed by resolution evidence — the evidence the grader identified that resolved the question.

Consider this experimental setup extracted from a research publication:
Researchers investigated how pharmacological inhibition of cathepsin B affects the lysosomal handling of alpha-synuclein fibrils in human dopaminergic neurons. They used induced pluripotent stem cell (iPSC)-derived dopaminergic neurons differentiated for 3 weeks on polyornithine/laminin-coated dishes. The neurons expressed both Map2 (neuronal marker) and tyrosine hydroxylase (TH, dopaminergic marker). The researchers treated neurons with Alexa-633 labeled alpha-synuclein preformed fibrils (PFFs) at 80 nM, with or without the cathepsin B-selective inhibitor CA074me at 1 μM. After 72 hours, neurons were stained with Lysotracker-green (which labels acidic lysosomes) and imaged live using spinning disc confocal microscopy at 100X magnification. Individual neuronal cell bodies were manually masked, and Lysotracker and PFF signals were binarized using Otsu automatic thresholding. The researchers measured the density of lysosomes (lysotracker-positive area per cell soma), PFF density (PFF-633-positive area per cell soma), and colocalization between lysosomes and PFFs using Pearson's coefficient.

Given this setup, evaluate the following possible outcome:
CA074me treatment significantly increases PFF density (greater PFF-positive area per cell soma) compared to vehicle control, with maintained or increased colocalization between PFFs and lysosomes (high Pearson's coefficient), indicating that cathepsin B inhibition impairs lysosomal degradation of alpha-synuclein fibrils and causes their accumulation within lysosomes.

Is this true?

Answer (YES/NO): NO